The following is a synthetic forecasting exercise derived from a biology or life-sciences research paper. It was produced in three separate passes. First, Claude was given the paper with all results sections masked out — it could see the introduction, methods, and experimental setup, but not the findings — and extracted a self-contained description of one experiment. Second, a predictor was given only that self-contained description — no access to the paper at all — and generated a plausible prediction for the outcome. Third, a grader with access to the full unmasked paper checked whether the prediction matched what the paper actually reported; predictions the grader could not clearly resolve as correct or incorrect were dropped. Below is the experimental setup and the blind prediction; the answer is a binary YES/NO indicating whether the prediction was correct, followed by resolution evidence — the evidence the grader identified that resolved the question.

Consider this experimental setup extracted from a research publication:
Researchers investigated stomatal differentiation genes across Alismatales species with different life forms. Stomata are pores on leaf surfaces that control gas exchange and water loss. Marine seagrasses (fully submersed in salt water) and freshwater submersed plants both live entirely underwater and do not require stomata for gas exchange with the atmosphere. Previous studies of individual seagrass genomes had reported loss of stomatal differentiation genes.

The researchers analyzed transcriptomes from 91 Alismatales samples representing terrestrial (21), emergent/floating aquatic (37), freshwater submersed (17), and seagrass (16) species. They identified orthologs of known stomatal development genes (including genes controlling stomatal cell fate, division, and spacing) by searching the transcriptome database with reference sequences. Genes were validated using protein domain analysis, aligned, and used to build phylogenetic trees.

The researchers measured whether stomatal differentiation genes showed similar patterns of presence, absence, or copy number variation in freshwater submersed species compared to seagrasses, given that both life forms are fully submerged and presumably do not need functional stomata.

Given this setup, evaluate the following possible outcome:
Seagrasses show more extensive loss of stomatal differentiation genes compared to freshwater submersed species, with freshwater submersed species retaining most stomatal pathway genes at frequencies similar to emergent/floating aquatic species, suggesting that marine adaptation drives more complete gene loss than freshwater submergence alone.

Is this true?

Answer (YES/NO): NO